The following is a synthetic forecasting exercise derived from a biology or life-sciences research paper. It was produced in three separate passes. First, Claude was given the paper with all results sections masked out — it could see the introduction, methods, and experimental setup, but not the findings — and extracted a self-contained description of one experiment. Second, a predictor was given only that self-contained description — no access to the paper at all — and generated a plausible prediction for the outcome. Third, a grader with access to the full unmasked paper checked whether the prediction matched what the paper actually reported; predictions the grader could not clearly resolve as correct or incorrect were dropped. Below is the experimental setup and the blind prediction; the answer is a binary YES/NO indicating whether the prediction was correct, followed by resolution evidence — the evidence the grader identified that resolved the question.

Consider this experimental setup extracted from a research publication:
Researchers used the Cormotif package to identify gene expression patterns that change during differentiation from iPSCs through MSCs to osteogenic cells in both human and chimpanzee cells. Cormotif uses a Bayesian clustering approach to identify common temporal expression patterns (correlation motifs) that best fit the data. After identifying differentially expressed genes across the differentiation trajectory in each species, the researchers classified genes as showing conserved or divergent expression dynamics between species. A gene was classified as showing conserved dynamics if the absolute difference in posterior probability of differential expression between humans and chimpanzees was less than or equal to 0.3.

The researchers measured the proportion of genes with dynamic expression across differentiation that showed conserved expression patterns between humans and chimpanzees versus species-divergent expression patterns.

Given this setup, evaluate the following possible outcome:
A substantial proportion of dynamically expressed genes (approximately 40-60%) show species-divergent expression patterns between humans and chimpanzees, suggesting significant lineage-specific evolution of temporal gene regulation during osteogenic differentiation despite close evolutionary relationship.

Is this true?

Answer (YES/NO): NO